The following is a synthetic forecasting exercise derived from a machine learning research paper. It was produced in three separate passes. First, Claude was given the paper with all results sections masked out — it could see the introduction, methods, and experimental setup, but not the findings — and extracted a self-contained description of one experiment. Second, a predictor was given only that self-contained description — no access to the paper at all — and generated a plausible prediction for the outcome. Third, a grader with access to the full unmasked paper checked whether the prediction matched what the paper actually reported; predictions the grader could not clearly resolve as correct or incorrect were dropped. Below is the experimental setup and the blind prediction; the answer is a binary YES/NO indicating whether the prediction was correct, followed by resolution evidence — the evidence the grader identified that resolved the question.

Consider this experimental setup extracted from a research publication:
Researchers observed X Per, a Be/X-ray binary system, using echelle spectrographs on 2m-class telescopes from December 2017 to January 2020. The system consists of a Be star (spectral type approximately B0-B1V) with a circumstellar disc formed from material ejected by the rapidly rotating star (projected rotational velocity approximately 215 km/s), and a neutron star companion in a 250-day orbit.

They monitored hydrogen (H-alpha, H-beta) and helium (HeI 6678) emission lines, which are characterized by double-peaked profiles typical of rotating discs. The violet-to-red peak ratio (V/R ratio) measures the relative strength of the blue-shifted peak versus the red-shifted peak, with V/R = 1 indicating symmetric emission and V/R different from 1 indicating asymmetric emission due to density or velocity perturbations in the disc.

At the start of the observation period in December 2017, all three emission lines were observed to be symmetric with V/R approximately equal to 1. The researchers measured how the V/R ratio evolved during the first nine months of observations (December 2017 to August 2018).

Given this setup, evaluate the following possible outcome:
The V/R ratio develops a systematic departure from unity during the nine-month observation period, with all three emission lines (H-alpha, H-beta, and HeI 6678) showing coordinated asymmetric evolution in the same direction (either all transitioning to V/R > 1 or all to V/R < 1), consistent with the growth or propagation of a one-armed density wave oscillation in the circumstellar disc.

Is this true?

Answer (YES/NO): YES